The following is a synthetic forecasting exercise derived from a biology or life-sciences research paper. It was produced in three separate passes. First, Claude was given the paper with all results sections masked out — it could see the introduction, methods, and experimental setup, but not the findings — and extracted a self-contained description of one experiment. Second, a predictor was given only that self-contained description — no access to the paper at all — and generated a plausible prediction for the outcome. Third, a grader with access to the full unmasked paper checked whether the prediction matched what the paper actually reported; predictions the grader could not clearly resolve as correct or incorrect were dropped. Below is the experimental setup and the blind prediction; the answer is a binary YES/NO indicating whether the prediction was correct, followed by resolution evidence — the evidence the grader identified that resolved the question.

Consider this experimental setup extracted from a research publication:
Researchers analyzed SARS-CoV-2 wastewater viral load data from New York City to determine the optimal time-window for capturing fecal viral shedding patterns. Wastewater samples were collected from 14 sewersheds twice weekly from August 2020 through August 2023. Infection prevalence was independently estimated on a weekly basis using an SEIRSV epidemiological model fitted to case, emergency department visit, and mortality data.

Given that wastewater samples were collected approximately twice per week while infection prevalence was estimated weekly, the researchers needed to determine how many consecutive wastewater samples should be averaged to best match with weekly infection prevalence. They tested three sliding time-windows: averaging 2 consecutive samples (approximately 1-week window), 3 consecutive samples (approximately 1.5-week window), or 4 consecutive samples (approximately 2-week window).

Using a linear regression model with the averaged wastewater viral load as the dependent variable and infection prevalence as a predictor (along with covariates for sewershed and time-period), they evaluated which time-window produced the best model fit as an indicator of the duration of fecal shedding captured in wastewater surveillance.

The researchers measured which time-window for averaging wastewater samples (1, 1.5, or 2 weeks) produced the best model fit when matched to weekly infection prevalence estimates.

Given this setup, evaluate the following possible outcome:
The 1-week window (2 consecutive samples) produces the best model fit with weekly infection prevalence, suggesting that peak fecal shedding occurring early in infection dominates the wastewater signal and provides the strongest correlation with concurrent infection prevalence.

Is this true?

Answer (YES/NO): NO